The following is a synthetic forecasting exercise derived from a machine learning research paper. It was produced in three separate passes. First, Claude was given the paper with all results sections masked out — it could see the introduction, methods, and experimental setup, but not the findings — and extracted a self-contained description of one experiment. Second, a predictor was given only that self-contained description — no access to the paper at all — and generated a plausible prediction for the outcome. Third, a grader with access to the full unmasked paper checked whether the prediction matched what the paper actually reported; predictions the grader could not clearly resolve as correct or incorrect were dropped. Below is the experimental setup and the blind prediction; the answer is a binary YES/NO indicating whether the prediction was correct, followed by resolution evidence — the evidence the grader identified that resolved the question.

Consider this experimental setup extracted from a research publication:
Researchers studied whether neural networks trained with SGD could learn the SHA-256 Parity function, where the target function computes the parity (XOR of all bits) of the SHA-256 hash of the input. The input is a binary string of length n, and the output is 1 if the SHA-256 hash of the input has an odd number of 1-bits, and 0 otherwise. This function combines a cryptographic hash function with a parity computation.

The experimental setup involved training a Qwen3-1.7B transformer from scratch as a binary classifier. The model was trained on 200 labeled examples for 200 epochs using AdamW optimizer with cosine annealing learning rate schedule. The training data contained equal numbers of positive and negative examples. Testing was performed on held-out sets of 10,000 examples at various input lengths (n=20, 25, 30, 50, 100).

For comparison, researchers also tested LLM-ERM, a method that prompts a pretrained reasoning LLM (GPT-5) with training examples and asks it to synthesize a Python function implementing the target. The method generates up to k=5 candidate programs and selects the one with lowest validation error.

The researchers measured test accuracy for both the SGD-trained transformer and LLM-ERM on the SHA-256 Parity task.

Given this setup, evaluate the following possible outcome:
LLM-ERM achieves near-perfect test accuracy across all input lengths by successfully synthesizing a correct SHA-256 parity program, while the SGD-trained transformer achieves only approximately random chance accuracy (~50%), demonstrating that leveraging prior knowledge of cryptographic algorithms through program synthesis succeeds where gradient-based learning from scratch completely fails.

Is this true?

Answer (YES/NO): NO